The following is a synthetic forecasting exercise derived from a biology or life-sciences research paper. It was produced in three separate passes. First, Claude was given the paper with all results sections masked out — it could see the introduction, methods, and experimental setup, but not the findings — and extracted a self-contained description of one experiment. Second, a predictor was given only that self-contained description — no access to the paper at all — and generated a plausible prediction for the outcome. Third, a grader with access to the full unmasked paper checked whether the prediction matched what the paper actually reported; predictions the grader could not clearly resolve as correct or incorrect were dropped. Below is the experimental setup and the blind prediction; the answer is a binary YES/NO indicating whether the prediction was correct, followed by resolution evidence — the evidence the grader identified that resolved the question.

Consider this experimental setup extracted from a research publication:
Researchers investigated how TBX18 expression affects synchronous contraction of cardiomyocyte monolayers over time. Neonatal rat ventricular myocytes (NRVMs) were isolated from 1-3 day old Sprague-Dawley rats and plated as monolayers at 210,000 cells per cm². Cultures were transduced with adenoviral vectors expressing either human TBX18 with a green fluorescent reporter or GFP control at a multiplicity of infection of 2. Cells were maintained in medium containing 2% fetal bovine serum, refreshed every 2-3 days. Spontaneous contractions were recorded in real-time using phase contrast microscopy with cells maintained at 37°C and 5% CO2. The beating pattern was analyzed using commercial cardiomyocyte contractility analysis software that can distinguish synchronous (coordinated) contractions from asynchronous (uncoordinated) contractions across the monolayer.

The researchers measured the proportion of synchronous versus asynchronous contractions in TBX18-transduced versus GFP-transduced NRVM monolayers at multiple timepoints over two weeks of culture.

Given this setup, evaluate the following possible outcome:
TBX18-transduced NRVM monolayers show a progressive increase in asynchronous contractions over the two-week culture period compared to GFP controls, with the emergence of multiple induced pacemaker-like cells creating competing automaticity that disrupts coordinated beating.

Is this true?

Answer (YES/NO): NO